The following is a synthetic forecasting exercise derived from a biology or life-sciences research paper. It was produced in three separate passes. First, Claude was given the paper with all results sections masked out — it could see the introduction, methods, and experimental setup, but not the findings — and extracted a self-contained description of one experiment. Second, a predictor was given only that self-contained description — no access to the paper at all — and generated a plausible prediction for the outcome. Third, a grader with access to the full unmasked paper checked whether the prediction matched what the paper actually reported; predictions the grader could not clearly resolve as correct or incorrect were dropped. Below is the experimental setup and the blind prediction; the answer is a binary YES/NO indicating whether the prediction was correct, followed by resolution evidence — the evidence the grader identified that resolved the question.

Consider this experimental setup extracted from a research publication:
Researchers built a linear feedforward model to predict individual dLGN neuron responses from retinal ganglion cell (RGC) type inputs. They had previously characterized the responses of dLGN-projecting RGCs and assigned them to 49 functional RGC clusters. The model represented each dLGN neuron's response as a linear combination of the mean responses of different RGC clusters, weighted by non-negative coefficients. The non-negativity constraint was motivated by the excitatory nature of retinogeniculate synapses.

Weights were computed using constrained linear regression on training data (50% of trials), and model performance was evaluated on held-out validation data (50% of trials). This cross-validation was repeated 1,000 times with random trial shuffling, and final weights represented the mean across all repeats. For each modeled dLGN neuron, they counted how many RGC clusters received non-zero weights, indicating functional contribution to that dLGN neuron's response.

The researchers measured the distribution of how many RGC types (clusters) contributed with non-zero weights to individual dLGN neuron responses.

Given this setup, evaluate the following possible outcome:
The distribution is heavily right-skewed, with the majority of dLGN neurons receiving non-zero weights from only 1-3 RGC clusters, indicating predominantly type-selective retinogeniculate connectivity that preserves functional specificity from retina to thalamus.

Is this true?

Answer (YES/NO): NO